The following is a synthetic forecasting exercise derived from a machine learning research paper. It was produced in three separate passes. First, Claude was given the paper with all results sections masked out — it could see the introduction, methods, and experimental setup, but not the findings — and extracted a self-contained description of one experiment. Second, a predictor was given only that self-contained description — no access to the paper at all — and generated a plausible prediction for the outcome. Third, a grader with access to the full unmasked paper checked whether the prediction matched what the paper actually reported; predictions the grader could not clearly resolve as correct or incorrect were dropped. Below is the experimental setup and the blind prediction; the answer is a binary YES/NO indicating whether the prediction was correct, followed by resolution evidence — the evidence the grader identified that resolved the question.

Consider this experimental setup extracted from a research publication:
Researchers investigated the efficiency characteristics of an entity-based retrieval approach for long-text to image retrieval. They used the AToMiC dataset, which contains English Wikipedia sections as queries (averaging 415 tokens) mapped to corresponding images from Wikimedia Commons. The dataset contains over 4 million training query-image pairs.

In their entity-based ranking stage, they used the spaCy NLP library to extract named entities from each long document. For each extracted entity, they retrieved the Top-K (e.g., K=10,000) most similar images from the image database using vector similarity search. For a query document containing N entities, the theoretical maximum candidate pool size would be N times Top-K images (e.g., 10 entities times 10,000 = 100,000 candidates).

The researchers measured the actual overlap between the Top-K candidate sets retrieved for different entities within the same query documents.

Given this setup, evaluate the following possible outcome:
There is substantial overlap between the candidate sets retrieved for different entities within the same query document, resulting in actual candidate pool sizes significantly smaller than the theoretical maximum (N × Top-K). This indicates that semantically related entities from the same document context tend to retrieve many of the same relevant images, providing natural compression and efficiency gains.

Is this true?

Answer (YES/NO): YES